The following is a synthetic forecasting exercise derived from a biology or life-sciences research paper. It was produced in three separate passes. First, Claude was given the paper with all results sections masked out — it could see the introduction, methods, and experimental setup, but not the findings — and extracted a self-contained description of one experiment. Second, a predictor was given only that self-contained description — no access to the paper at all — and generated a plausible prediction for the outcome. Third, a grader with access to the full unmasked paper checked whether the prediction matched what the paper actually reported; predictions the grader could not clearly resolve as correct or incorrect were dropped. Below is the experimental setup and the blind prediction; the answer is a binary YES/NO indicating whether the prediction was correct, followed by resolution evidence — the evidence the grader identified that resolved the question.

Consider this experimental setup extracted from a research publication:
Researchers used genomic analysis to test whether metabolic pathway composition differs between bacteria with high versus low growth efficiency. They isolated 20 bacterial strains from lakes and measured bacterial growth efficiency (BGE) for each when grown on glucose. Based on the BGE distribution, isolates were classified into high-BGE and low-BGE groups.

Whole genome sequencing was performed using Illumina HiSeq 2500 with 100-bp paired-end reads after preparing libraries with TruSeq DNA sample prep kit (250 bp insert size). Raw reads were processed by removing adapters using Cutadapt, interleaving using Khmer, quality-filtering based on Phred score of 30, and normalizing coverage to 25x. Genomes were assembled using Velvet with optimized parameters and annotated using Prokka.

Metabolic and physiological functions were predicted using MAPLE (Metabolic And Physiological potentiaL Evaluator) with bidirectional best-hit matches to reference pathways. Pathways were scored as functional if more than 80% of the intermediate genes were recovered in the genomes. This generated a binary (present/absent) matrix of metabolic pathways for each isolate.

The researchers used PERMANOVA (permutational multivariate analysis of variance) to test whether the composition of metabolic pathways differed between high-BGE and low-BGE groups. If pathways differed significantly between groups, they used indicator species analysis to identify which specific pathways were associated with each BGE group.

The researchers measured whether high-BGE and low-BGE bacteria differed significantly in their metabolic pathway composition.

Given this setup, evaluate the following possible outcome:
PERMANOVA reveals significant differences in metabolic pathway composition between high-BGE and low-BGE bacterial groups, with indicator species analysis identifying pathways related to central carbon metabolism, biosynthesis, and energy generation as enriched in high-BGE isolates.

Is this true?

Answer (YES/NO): NO